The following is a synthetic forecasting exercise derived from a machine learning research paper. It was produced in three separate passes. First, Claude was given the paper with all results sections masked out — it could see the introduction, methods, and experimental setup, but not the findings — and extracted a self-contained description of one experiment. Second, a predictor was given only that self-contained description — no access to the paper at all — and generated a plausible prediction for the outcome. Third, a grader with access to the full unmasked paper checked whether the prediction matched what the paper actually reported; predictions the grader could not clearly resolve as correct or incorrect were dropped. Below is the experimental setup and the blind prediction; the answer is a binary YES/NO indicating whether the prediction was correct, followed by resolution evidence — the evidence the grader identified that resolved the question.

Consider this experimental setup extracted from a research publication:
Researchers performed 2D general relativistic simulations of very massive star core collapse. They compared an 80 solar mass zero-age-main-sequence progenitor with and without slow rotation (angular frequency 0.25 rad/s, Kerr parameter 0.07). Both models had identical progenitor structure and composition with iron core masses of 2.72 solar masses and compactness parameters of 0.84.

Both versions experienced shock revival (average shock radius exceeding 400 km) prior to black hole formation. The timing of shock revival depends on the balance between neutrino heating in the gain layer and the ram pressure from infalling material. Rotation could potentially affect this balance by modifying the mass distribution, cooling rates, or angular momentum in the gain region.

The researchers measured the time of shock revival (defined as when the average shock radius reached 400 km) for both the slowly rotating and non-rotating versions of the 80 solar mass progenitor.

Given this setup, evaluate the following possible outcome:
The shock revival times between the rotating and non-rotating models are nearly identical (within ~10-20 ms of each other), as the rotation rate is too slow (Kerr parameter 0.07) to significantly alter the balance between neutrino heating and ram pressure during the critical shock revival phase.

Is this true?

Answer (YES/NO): YES